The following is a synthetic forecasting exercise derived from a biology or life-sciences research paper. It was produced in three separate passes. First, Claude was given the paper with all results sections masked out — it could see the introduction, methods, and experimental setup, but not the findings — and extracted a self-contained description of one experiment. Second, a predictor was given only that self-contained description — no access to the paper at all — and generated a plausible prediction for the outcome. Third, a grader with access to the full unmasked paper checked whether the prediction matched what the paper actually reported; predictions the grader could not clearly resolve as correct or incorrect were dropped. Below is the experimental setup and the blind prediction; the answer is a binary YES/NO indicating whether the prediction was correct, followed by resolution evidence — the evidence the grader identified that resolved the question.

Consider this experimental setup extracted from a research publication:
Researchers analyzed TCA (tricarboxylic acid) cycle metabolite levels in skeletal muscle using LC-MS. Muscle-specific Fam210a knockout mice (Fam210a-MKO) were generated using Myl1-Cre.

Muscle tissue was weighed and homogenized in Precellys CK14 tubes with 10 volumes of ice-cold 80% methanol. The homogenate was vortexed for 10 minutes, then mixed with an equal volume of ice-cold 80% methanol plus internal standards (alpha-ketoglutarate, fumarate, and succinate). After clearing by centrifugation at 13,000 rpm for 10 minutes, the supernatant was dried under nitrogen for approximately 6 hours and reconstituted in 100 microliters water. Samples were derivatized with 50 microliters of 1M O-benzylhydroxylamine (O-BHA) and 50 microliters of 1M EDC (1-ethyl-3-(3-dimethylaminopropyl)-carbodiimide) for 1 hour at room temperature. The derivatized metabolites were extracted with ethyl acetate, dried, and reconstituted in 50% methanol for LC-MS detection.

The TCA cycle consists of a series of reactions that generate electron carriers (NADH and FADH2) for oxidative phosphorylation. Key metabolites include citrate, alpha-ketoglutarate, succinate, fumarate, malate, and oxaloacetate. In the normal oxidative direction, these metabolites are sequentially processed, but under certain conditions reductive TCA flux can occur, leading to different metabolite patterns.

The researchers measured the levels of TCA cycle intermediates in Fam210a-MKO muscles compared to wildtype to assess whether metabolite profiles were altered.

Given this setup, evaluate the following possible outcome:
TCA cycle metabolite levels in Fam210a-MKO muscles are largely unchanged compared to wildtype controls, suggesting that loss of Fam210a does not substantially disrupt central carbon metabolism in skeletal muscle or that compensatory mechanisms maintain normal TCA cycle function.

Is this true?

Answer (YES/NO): NO